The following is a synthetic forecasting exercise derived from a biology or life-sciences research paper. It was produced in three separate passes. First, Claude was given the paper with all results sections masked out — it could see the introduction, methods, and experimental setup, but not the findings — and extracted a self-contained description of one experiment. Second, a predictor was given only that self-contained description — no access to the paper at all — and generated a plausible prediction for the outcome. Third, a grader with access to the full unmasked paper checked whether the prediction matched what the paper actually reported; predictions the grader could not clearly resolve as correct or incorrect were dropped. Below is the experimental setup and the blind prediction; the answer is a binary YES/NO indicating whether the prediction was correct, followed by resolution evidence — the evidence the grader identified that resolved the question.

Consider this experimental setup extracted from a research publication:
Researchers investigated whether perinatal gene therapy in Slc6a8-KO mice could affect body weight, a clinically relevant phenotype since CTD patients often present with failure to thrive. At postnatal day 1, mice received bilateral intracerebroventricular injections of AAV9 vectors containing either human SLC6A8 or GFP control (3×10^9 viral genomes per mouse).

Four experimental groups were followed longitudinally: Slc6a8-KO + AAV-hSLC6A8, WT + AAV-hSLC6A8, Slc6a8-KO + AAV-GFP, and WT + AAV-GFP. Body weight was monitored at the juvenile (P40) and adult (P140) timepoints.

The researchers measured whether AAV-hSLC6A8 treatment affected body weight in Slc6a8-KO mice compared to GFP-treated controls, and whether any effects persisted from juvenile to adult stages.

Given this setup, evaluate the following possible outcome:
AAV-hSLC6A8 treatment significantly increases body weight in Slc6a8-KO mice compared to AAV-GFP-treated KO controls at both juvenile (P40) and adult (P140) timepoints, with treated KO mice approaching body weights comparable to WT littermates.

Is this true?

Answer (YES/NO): NO